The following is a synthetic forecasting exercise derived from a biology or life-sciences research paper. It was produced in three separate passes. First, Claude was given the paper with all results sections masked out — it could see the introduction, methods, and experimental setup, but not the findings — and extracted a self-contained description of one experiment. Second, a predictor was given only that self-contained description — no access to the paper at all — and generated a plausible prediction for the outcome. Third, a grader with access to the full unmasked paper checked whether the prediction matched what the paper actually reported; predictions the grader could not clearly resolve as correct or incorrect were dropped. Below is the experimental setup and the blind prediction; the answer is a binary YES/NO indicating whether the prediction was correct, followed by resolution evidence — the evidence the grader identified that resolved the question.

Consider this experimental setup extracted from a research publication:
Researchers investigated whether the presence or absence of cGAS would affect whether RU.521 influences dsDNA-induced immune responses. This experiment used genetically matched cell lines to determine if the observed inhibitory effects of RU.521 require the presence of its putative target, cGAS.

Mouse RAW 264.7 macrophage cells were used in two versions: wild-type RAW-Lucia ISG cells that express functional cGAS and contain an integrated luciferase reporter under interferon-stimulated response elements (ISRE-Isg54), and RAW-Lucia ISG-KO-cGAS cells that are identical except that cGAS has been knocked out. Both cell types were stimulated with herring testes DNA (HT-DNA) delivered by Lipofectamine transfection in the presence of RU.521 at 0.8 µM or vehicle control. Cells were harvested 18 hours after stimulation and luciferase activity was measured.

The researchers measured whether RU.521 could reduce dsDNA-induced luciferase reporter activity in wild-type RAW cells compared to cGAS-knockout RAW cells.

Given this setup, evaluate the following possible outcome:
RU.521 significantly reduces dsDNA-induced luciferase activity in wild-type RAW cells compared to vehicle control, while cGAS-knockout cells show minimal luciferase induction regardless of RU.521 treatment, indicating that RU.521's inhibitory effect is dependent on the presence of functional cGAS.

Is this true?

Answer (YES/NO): YES